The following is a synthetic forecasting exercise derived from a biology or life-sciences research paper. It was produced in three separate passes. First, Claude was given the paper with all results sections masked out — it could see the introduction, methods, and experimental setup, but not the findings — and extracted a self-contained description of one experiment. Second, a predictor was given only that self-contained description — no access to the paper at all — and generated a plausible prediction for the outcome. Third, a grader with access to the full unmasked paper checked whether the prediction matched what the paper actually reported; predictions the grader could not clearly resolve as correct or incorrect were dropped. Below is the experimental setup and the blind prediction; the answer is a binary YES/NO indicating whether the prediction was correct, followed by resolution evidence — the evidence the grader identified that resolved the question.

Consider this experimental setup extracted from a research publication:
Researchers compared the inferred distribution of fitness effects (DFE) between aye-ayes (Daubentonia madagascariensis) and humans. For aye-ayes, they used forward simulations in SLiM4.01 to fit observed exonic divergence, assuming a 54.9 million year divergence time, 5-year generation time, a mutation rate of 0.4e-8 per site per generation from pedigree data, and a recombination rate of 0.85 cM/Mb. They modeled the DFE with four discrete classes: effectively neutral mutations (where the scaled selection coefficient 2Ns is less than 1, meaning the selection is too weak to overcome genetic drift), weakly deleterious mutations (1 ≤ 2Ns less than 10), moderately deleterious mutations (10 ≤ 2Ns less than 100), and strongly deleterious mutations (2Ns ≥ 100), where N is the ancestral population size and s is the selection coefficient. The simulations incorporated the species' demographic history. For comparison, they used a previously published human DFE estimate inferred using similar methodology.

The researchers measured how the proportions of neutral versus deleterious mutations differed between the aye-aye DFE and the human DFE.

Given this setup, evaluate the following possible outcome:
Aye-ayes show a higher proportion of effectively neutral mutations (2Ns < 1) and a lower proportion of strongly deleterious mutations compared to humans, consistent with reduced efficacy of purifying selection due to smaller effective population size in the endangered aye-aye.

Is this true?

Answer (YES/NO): NO